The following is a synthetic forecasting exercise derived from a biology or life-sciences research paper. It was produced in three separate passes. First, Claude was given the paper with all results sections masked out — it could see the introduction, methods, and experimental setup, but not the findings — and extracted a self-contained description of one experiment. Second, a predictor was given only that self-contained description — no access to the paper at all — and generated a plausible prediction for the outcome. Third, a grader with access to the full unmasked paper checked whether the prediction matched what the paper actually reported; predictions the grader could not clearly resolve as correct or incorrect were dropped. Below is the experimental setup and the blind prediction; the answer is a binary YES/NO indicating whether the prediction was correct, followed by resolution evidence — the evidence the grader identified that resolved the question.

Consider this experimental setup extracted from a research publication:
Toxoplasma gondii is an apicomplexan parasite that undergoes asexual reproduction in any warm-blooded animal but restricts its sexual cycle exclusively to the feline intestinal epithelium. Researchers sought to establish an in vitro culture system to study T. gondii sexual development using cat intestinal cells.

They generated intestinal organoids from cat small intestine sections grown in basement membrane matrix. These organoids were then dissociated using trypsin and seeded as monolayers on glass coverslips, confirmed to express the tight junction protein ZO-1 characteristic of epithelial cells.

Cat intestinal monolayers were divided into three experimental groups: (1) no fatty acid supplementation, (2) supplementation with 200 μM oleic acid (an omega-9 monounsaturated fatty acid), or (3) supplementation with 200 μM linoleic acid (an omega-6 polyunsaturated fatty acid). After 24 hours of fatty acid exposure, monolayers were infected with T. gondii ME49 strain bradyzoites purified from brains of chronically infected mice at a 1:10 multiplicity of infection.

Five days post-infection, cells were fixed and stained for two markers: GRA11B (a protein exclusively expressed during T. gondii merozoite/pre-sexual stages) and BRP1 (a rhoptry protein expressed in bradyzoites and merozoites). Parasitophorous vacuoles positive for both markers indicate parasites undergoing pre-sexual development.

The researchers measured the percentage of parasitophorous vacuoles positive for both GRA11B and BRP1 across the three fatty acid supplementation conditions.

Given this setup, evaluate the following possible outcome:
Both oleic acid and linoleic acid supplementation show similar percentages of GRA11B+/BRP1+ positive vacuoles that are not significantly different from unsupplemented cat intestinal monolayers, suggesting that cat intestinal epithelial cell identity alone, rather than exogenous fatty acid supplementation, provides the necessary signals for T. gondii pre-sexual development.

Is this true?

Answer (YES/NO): NO